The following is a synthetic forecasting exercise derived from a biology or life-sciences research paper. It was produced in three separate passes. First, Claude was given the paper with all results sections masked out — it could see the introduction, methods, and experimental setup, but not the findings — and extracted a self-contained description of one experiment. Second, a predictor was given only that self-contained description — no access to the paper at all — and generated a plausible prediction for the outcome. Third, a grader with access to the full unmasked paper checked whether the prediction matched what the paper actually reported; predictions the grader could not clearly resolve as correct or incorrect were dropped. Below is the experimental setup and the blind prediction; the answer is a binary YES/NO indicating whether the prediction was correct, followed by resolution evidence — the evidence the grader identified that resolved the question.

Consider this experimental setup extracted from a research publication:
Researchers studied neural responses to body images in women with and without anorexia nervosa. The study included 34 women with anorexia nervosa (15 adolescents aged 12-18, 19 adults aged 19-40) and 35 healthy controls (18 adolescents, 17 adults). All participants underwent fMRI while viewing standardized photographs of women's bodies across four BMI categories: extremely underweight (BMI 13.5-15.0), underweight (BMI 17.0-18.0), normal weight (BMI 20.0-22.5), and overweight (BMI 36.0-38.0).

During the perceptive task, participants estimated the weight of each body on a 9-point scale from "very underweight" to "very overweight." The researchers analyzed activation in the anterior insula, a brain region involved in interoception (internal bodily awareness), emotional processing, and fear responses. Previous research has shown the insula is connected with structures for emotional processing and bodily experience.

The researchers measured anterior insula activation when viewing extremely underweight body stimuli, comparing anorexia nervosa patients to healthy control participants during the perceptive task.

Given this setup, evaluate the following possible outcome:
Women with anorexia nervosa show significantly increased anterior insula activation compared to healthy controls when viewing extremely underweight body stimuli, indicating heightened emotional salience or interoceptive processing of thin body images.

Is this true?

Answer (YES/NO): NO